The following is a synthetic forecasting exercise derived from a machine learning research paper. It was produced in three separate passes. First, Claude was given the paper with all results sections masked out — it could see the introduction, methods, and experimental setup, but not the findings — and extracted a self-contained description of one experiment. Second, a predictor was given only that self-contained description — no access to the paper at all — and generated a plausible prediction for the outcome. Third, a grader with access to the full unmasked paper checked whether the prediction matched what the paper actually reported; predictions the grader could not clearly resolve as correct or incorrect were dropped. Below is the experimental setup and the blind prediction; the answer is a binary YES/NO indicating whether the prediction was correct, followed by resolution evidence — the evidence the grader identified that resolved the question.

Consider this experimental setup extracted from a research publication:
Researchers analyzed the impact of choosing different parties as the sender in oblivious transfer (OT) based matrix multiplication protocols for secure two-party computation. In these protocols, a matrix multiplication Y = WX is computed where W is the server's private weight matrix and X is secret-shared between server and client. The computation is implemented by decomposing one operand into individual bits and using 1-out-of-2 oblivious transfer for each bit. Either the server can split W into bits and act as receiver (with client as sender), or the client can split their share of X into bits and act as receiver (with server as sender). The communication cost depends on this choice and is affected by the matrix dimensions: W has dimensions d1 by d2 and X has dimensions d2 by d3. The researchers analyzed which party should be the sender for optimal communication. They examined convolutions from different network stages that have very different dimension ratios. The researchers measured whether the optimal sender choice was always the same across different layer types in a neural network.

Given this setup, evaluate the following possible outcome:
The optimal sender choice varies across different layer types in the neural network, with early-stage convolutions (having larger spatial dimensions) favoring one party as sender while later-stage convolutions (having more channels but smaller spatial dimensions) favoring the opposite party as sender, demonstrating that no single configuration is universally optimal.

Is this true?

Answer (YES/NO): YES